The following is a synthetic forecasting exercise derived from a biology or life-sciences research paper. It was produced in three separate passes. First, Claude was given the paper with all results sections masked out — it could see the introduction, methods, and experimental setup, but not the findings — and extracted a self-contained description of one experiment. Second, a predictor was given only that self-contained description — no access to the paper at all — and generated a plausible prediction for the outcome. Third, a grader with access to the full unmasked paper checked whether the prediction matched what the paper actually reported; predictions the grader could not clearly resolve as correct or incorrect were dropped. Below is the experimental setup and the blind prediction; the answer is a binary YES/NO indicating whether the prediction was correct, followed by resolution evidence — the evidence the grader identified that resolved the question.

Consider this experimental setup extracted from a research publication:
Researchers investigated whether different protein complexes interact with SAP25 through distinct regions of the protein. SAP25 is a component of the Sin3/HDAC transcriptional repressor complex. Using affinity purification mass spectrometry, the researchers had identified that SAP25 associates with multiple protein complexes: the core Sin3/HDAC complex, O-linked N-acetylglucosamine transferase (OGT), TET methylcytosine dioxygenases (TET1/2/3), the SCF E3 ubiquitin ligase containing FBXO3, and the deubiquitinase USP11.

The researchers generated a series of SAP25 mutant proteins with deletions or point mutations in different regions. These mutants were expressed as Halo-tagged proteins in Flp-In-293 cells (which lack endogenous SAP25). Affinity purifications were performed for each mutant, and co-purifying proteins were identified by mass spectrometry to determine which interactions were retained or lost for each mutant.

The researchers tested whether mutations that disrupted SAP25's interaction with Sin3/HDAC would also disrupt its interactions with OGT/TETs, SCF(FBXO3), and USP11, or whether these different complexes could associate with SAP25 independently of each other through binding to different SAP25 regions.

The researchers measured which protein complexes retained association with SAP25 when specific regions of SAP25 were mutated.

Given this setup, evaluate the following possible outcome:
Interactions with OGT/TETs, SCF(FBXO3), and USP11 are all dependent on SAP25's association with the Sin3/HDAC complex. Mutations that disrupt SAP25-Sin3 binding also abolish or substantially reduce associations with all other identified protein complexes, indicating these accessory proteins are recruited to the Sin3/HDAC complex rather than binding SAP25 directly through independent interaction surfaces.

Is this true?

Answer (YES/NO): NO